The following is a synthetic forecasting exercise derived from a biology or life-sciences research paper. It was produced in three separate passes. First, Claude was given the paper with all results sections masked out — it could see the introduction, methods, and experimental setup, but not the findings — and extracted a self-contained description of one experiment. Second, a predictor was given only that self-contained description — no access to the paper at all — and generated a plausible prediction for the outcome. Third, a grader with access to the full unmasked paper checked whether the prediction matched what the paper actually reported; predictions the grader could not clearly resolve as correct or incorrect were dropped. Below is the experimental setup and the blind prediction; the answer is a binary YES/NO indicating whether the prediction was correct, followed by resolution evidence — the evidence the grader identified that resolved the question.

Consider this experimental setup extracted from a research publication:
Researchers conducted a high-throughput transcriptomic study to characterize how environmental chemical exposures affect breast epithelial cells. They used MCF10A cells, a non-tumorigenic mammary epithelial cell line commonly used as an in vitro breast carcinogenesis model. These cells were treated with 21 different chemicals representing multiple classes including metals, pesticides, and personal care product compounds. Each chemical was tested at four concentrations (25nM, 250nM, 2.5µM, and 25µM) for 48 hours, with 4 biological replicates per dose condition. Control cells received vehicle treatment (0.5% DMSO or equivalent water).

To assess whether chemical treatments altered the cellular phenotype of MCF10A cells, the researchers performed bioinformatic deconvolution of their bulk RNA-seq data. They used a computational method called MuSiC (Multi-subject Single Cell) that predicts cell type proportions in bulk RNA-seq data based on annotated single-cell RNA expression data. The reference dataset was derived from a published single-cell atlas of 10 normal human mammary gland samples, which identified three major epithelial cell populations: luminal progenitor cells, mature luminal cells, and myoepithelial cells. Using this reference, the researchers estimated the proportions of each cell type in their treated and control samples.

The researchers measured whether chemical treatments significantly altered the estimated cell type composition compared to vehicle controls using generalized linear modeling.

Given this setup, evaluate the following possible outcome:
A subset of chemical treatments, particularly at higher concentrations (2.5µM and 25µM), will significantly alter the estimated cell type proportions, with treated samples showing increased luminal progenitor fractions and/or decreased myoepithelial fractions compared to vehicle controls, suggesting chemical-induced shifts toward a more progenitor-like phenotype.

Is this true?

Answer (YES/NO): NO